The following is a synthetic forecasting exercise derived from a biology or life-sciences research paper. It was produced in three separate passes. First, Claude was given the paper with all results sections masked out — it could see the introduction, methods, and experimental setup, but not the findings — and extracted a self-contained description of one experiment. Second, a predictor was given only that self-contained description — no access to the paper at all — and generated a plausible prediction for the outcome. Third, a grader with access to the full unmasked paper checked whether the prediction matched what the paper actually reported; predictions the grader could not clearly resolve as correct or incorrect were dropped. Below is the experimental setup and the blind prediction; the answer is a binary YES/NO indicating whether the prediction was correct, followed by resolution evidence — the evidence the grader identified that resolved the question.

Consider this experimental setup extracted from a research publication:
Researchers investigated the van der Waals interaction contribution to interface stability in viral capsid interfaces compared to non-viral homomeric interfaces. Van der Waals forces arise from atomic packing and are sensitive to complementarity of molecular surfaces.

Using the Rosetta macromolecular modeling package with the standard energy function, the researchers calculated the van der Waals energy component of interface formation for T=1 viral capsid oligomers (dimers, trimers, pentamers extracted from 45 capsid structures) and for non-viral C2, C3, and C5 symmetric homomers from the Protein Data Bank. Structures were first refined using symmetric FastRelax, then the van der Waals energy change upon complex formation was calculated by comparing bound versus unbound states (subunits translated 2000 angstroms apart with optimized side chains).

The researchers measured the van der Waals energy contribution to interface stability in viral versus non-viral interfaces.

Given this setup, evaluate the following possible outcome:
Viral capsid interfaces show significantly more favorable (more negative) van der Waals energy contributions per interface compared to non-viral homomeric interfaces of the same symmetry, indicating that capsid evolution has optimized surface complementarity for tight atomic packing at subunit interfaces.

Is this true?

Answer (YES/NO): NO